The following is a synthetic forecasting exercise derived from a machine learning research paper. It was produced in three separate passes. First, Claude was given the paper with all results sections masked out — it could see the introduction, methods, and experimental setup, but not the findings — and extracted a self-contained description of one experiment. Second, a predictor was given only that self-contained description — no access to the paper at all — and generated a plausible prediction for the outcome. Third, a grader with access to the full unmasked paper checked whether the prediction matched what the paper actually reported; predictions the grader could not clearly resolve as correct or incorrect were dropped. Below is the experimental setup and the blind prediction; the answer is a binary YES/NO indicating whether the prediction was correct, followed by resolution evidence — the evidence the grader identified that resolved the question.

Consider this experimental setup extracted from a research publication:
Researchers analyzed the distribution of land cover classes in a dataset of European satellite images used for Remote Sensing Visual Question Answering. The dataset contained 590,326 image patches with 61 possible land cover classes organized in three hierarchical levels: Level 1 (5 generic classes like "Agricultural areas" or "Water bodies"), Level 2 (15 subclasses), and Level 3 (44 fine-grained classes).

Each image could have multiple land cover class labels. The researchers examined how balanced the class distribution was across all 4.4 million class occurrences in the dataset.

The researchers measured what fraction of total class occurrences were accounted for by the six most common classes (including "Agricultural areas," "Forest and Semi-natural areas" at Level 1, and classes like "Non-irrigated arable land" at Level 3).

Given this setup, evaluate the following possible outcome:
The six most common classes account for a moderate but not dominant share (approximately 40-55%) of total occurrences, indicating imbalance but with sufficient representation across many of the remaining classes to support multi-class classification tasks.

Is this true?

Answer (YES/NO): YES